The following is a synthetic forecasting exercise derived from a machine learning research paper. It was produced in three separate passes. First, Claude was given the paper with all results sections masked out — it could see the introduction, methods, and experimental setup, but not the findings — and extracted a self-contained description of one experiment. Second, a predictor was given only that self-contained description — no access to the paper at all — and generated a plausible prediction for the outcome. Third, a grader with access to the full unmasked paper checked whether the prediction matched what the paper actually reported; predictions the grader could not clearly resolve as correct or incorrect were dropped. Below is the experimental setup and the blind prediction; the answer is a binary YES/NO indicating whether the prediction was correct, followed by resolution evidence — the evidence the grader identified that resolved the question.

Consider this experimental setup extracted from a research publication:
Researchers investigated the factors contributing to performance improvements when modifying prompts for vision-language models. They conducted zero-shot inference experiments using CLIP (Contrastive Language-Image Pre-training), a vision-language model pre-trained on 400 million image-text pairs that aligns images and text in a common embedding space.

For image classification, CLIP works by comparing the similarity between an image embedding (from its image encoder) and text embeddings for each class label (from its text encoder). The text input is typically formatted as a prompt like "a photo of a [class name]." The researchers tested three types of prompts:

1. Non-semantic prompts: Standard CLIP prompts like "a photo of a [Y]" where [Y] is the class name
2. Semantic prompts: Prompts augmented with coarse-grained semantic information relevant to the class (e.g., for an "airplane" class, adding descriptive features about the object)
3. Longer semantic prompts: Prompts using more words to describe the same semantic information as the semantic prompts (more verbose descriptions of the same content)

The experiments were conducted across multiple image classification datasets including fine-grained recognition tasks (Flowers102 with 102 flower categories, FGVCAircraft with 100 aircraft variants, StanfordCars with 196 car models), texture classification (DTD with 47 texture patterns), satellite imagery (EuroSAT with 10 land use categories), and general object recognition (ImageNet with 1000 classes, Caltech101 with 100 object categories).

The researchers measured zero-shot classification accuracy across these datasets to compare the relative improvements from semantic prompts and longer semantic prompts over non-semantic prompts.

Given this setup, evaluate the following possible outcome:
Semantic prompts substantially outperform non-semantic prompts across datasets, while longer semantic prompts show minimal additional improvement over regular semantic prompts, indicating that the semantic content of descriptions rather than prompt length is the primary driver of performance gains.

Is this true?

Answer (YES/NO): YES